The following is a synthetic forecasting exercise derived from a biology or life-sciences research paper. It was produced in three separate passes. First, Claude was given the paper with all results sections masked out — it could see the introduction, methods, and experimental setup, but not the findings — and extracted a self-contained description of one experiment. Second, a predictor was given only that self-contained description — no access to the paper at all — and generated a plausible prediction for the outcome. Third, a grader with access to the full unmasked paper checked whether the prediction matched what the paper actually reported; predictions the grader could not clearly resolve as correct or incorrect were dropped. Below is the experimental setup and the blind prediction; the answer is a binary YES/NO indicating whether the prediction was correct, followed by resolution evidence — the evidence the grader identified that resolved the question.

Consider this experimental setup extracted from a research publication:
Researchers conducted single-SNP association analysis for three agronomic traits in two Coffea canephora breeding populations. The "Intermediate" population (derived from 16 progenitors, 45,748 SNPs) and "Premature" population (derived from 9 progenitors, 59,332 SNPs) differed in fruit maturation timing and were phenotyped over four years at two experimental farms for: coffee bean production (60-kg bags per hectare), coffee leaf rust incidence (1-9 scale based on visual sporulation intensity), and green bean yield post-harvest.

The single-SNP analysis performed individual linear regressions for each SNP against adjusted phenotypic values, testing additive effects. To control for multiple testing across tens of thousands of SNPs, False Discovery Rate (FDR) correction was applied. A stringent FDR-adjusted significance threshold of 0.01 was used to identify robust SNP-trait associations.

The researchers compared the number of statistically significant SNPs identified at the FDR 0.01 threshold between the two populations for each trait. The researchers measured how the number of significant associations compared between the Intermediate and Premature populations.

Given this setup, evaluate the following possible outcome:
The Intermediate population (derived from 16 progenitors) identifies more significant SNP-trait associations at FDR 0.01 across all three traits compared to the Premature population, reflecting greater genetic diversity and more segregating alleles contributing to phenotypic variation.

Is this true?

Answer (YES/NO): NO